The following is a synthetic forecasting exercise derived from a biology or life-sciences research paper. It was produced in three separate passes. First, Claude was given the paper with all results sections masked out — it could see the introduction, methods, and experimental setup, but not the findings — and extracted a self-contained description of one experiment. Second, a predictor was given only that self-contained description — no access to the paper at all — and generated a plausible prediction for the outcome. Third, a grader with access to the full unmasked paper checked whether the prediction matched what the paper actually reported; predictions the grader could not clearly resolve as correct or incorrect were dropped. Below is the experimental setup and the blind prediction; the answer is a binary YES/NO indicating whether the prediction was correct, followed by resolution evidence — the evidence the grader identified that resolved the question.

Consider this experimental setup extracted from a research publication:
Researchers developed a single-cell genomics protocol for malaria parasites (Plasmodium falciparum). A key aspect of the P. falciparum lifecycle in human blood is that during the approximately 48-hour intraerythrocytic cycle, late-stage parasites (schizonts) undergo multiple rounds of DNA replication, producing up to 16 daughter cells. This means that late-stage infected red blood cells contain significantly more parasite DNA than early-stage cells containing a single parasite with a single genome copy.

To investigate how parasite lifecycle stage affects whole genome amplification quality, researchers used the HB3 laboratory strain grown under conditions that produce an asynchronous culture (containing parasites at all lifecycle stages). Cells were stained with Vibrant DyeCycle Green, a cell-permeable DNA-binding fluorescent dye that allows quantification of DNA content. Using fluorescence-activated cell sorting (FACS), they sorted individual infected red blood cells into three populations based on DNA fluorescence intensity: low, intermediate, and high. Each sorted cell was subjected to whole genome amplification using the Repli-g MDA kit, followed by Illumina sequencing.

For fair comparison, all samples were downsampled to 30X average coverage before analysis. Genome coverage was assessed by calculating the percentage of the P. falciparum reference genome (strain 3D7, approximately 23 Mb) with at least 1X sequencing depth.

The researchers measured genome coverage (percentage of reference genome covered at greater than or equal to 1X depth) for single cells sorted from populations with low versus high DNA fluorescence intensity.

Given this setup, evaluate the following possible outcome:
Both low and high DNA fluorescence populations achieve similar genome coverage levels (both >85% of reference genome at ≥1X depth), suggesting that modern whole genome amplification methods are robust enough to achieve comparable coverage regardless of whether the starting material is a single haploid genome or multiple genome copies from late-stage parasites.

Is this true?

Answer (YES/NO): NO